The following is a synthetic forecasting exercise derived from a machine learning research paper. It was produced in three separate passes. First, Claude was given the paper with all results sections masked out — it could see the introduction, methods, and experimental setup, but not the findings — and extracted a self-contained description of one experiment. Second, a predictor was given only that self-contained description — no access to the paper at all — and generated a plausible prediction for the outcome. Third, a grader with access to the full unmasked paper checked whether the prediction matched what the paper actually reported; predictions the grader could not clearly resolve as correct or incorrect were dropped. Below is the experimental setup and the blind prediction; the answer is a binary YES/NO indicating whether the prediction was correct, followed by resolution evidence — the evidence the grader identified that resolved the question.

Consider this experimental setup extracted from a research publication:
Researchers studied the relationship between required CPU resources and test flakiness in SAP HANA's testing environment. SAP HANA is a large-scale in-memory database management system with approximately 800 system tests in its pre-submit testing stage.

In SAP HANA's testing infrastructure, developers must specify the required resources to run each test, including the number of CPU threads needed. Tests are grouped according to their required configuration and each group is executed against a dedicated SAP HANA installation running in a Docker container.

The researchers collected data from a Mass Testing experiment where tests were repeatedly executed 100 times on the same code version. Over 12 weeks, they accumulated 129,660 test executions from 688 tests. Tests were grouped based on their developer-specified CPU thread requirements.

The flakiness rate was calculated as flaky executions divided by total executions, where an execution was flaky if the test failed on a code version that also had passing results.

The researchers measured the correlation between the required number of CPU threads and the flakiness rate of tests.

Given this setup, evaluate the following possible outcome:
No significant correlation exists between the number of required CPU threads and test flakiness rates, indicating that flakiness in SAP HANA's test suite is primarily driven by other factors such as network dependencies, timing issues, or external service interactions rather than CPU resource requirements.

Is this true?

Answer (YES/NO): YES